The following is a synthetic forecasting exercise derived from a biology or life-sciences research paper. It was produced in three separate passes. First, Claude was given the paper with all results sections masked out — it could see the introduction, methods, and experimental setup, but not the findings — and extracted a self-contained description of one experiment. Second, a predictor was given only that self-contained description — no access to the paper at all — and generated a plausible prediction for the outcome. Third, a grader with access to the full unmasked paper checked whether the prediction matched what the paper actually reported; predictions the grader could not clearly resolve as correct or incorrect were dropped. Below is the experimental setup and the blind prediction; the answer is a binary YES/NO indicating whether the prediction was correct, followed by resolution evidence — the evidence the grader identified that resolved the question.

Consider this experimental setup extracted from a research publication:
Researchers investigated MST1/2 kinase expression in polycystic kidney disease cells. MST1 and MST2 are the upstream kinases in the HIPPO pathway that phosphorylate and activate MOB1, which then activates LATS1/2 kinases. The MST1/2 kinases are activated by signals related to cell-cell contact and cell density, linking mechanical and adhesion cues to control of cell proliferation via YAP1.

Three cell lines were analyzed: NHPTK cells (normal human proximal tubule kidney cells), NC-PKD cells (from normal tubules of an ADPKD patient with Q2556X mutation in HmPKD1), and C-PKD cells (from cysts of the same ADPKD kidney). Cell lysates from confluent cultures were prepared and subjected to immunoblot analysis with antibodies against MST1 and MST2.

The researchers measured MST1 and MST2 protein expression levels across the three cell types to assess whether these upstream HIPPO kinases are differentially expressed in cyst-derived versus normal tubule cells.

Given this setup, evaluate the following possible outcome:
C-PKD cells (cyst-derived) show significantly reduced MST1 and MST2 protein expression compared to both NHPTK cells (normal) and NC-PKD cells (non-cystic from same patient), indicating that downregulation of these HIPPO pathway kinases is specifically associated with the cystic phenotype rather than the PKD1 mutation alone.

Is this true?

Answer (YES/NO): NO